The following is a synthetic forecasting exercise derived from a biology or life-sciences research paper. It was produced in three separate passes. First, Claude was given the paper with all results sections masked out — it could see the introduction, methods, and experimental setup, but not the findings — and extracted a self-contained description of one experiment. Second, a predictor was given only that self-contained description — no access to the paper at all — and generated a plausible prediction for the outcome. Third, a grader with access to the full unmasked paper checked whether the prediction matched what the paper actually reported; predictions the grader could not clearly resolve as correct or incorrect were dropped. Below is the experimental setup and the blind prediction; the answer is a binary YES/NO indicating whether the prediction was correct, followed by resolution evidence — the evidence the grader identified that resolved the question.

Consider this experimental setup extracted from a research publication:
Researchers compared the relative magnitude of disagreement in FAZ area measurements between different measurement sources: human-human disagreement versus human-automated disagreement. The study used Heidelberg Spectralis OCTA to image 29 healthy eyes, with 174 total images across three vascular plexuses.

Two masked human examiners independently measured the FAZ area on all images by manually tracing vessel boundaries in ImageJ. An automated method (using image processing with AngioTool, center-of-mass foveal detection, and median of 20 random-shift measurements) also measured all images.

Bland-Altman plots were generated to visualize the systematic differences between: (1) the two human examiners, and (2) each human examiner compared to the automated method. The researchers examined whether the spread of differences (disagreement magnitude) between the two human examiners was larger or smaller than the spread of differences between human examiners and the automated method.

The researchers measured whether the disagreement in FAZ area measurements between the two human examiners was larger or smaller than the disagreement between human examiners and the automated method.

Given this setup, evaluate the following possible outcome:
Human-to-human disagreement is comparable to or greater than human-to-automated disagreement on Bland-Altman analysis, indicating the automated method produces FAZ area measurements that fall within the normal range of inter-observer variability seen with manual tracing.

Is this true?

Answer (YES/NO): NO